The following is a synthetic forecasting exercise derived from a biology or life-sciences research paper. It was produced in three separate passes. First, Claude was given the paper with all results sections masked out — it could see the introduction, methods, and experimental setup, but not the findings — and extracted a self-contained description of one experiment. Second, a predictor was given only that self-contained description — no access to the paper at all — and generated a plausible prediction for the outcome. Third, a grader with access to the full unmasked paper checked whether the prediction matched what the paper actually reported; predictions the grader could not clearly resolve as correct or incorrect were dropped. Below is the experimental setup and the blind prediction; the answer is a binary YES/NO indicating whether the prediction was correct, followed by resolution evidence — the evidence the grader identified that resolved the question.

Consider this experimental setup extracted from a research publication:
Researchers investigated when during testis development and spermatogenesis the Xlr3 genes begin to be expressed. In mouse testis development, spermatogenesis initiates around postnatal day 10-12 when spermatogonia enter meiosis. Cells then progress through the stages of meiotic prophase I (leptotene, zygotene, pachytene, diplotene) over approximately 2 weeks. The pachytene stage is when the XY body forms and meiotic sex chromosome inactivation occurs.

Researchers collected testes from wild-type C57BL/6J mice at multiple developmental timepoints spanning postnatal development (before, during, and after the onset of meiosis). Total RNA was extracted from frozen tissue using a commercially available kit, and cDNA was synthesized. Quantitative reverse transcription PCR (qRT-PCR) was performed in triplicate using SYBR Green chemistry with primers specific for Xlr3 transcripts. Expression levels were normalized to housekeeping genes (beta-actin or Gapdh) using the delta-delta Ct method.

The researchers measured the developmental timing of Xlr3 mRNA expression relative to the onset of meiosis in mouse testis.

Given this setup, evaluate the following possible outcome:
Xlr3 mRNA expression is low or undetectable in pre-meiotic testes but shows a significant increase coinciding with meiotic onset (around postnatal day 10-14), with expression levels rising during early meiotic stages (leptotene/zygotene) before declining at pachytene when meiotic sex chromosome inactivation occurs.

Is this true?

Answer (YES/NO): NO